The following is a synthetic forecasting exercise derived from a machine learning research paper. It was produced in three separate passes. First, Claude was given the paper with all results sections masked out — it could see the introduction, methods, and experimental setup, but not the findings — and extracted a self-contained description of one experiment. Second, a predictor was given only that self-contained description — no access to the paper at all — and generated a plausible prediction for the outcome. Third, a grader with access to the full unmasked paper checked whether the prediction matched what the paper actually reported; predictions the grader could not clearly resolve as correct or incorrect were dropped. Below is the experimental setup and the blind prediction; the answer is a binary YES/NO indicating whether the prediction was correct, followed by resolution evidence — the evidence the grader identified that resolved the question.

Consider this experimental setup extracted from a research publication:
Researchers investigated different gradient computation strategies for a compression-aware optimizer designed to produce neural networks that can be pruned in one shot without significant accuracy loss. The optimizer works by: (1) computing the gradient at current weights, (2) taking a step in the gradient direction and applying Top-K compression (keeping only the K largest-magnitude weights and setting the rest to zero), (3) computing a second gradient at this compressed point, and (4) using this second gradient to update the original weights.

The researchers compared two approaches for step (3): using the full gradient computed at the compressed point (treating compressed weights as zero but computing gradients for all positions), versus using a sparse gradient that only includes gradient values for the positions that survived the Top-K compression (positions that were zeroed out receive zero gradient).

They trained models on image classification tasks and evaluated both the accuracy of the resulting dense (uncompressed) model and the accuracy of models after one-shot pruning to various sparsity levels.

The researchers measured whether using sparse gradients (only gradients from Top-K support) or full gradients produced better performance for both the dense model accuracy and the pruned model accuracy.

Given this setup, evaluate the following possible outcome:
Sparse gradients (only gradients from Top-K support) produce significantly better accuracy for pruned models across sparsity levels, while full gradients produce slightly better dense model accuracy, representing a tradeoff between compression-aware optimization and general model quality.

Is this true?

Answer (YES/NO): NO